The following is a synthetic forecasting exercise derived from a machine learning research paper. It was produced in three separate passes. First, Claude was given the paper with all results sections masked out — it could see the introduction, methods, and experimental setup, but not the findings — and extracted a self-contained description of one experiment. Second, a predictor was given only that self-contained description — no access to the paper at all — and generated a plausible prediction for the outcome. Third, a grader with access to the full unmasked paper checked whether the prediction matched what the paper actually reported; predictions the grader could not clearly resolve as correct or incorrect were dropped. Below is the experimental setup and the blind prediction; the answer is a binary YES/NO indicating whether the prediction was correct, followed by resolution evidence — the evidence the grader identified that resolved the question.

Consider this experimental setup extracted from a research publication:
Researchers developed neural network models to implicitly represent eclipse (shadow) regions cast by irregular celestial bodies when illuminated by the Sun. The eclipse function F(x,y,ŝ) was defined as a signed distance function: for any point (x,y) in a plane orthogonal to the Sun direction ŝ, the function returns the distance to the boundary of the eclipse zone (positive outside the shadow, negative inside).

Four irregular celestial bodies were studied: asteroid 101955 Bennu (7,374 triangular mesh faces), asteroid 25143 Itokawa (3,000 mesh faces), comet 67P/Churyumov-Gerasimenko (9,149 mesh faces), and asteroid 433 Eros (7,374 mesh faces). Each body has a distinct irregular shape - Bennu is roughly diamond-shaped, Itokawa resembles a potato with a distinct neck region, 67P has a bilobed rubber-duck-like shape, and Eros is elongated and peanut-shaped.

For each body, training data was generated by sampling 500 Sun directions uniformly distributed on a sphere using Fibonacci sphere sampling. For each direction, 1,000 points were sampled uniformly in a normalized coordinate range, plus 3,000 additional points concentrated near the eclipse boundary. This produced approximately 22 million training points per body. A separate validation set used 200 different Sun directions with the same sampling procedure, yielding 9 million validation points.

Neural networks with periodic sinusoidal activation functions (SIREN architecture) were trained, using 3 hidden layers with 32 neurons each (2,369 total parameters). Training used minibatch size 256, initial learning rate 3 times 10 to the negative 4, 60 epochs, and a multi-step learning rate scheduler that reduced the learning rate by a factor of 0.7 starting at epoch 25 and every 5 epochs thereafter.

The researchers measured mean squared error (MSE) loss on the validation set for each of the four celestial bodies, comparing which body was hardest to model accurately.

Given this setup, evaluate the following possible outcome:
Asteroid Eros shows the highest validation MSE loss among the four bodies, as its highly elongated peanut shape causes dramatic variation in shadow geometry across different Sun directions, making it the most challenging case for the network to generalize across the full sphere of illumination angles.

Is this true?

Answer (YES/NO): NO